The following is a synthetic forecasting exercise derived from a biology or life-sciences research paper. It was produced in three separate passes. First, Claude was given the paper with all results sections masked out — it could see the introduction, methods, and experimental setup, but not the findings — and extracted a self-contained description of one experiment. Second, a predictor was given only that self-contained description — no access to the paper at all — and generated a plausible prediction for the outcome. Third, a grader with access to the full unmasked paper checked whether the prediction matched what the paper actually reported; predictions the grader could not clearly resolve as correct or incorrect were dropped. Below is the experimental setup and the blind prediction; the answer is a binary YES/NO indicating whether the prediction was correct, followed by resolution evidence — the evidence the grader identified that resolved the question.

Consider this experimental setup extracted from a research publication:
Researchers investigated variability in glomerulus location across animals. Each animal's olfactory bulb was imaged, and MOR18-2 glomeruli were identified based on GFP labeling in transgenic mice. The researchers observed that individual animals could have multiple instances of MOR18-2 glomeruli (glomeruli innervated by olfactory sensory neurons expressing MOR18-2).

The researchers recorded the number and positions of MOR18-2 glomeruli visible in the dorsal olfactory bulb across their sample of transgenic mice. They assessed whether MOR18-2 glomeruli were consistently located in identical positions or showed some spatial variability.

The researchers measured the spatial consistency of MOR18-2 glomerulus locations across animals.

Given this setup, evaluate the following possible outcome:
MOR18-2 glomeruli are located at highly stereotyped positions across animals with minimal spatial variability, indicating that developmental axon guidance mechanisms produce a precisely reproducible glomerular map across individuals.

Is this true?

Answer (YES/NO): NO